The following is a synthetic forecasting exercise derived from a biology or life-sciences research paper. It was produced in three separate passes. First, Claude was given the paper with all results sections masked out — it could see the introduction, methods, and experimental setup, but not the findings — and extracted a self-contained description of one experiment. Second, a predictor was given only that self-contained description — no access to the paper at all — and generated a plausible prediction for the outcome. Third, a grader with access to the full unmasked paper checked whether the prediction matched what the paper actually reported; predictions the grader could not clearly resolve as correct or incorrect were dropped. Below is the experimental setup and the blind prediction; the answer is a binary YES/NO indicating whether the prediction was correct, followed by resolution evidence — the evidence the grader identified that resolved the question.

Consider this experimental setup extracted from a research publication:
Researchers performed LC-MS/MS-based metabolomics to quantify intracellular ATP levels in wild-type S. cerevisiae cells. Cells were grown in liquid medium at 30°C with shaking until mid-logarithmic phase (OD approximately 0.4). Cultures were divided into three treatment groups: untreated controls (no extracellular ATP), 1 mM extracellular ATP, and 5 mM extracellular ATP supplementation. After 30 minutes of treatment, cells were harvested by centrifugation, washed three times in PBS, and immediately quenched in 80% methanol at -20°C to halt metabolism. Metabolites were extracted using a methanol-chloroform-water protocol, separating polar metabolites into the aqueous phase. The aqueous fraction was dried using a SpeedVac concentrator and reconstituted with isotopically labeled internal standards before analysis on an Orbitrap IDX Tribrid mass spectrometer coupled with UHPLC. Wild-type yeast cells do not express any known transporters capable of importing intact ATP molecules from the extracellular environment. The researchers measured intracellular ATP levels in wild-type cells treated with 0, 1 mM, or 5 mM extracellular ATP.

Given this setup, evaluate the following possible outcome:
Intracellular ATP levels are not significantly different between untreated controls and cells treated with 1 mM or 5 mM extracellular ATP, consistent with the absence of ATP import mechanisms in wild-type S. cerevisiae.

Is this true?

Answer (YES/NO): YES